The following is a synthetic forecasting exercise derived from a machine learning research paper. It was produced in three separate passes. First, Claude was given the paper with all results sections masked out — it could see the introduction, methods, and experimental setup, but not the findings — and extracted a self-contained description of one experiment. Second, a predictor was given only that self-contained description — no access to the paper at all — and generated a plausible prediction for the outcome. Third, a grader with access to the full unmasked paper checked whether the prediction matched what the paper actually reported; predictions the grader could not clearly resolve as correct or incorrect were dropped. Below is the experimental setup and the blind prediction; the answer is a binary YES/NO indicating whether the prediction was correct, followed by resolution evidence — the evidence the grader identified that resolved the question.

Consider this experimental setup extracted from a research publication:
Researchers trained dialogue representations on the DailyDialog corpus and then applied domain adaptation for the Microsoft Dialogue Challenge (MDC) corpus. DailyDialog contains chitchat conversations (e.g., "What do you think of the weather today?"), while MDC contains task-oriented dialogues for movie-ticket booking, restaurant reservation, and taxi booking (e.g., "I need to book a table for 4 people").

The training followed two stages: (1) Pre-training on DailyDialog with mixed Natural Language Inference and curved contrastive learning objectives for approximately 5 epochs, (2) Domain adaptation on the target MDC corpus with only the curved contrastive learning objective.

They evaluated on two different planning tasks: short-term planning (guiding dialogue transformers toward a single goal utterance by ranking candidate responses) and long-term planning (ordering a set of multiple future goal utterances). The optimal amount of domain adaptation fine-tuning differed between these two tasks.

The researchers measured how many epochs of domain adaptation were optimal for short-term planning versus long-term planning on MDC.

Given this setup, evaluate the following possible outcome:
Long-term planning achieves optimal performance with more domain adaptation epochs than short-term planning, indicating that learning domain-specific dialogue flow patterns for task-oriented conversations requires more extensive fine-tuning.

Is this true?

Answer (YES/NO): YES